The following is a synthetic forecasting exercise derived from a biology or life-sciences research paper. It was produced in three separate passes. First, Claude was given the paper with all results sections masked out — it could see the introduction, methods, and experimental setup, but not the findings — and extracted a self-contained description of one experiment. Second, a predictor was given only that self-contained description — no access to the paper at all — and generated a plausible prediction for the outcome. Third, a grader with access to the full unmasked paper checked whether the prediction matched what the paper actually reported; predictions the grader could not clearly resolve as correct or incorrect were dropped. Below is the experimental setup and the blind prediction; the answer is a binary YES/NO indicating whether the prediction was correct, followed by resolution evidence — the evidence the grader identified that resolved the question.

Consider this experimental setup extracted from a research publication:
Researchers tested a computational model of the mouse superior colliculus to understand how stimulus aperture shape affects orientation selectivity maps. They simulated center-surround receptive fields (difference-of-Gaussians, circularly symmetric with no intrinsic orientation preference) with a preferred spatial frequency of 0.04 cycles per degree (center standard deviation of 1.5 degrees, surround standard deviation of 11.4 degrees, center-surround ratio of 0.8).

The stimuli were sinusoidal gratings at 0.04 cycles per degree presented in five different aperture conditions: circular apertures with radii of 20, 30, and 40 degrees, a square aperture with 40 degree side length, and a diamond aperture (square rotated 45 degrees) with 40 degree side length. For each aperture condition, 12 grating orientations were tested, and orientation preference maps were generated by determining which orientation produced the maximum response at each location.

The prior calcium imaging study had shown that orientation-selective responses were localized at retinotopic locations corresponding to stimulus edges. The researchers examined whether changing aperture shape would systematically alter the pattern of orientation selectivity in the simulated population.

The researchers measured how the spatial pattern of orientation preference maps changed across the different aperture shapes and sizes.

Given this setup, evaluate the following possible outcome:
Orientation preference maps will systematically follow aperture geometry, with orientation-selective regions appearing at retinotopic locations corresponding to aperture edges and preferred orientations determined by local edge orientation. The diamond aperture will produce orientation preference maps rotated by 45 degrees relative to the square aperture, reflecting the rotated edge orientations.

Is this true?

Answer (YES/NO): YES